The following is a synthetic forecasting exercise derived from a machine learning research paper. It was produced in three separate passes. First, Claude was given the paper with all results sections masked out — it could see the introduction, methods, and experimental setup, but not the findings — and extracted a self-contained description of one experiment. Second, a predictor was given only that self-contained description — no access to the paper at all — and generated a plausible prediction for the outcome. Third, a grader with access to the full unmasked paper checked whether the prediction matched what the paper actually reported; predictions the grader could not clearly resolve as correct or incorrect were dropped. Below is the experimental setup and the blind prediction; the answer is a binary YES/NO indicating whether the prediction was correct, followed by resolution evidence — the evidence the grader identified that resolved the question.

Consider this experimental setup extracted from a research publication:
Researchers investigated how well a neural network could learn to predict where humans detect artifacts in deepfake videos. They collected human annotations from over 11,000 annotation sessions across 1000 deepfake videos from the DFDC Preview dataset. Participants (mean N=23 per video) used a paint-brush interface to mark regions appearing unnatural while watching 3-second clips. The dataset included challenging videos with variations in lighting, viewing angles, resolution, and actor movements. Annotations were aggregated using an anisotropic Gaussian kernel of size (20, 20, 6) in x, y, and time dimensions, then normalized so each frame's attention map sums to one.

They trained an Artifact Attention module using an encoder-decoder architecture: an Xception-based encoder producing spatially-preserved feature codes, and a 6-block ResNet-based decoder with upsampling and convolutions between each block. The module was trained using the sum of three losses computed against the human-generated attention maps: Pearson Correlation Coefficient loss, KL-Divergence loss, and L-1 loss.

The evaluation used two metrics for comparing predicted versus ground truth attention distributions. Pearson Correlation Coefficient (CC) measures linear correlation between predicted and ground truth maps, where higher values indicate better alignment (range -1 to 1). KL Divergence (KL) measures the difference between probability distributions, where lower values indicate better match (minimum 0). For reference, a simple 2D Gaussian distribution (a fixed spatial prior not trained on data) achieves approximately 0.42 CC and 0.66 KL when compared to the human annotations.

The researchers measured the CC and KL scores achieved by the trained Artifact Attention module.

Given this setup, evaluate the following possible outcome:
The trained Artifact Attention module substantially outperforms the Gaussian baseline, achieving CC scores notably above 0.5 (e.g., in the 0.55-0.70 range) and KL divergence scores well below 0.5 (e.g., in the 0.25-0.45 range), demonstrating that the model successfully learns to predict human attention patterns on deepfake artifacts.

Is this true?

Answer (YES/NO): NO